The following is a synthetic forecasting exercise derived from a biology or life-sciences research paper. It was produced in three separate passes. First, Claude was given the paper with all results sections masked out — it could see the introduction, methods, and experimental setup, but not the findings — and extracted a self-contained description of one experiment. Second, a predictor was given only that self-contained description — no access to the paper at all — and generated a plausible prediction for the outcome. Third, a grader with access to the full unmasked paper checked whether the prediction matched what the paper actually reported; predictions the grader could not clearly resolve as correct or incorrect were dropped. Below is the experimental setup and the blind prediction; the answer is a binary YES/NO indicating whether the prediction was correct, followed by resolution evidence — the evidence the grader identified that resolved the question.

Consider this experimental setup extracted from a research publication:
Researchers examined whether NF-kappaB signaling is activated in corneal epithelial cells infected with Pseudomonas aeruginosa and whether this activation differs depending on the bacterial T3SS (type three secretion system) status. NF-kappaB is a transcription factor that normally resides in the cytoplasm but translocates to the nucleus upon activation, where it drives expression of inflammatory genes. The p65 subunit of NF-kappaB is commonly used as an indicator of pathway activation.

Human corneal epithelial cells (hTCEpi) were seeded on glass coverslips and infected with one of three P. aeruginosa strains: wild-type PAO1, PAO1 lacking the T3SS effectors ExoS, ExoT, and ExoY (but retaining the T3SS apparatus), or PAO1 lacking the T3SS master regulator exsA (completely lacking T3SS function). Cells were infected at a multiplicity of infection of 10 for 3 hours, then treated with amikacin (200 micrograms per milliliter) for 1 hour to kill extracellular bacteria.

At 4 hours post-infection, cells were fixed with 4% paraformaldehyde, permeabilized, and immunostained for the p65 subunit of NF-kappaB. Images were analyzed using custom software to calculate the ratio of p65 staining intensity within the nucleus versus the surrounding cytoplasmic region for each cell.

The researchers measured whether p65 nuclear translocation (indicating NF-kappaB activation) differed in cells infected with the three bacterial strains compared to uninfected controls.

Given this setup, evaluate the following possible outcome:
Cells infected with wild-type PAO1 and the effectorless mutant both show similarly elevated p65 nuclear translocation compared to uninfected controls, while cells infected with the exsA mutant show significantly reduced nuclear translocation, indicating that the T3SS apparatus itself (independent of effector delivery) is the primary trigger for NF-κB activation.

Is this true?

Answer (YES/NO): NO